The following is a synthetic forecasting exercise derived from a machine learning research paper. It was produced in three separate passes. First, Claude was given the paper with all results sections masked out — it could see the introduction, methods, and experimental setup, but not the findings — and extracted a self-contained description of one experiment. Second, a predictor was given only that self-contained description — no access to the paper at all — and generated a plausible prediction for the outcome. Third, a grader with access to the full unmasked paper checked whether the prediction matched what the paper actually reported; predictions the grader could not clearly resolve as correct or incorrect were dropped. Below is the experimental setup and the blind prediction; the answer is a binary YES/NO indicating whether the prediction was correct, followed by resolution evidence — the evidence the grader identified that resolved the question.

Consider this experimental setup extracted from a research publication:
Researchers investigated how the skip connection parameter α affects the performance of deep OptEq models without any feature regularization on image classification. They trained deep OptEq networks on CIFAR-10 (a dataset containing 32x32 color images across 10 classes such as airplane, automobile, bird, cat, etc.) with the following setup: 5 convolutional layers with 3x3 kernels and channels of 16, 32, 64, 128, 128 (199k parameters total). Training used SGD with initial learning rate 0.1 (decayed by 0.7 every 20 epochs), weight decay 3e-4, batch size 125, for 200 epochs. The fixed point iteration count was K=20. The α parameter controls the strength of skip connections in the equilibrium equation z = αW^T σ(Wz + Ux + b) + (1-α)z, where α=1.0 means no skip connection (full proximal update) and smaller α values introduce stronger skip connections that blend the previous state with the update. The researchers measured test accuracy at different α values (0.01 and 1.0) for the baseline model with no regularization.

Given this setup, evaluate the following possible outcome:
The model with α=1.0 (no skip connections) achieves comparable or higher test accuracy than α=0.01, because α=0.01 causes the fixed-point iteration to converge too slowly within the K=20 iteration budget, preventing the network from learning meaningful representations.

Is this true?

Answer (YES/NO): YES